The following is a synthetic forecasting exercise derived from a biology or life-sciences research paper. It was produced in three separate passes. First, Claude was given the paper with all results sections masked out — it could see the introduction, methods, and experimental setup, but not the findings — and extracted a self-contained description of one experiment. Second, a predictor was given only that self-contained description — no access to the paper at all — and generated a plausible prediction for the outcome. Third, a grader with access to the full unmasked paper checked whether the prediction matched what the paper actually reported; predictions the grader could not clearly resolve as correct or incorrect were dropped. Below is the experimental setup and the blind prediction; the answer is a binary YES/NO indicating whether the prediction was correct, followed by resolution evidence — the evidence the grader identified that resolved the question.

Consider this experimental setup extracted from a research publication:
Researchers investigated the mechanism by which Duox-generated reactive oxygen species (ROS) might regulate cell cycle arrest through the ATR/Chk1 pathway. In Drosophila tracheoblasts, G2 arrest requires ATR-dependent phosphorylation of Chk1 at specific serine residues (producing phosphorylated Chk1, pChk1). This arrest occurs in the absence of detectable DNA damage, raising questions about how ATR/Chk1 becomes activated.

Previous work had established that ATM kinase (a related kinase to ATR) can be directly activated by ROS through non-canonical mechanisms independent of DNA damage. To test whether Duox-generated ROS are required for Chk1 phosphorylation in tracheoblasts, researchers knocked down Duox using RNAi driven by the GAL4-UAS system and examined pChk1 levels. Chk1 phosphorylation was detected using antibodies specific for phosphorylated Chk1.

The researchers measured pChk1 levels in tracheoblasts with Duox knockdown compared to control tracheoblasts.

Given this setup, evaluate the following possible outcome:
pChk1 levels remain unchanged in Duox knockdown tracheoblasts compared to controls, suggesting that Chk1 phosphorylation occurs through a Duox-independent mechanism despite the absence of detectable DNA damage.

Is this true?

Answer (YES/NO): NO